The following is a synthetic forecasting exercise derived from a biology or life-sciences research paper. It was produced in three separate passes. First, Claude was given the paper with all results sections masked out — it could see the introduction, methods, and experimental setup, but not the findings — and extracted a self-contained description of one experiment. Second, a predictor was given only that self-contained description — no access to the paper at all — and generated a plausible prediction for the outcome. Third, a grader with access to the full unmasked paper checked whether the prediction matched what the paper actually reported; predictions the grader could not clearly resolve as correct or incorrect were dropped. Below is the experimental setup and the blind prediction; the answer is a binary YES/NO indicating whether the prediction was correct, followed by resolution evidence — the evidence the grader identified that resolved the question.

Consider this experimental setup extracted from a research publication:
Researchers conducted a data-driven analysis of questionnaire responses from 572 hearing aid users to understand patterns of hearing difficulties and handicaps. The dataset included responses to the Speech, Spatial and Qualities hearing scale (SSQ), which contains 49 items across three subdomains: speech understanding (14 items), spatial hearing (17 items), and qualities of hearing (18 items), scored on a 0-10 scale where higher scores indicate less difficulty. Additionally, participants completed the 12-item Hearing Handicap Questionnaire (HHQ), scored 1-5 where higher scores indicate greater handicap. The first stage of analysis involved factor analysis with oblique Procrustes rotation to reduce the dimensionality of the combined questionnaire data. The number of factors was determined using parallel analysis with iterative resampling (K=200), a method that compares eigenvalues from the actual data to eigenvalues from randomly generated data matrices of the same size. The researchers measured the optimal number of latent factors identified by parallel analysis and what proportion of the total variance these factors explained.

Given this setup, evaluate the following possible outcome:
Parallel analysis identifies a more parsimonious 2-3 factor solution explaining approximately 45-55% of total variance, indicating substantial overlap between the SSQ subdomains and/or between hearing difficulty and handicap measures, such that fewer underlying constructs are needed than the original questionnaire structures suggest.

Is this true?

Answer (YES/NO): NO